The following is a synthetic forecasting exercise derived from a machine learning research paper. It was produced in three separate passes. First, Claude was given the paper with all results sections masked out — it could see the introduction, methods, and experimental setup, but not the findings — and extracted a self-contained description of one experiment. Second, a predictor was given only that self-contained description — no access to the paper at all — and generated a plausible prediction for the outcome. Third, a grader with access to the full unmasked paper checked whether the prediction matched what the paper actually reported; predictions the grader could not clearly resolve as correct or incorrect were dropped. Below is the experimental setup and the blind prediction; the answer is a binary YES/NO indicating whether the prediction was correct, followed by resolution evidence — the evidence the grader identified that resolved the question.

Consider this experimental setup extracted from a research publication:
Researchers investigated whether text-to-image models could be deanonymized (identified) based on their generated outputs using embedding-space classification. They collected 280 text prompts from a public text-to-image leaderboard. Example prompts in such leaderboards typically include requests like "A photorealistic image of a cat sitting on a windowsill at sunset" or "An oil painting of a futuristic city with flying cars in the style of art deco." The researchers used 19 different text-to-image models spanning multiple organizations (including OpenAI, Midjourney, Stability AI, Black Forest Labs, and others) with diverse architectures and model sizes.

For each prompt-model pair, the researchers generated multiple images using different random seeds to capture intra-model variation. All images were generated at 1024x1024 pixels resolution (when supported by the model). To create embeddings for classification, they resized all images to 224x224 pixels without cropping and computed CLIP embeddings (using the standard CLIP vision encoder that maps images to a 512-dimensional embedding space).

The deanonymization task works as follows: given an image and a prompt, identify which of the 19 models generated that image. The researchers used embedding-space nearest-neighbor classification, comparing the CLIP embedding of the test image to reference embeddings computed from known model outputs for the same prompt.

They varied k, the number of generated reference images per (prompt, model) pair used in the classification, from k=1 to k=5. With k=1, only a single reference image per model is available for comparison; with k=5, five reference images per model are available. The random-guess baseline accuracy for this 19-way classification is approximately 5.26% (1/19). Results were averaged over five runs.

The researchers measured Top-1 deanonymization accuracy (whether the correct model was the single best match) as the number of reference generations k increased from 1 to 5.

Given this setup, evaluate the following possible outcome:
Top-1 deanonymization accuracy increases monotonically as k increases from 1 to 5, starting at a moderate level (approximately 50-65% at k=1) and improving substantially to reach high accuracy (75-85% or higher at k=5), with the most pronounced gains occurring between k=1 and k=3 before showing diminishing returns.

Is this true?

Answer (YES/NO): NO